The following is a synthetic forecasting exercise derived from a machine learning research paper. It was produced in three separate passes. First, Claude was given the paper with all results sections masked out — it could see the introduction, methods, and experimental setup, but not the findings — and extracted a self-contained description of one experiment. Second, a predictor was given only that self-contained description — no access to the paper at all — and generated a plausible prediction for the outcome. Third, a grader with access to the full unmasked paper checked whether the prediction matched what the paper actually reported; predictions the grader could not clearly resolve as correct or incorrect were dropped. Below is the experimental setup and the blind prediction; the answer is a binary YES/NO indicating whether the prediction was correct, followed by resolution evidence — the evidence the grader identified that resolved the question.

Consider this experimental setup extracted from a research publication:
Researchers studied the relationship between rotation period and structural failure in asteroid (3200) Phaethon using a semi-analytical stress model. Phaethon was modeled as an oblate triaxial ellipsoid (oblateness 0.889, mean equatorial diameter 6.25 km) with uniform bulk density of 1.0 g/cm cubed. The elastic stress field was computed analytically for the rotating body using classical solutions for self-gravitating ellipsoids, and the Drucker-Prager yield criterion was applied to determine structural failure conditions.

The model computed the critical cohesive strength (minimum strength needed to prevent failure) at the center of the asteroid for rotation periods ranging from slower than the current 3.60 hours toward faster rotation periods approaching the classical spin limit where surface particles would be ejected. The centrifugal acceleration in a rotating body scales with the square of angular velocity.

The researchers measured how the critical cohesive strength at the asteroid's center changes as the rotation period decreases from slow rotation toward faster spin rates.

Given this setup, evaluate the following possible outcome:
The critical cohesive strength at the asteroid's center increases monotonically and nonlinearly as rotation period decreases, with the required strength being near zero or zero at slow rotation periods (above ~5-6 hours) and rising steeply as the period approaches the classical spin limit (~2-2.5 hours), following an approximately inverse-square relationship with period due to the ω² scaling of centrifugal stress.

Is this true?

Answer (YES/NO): NO